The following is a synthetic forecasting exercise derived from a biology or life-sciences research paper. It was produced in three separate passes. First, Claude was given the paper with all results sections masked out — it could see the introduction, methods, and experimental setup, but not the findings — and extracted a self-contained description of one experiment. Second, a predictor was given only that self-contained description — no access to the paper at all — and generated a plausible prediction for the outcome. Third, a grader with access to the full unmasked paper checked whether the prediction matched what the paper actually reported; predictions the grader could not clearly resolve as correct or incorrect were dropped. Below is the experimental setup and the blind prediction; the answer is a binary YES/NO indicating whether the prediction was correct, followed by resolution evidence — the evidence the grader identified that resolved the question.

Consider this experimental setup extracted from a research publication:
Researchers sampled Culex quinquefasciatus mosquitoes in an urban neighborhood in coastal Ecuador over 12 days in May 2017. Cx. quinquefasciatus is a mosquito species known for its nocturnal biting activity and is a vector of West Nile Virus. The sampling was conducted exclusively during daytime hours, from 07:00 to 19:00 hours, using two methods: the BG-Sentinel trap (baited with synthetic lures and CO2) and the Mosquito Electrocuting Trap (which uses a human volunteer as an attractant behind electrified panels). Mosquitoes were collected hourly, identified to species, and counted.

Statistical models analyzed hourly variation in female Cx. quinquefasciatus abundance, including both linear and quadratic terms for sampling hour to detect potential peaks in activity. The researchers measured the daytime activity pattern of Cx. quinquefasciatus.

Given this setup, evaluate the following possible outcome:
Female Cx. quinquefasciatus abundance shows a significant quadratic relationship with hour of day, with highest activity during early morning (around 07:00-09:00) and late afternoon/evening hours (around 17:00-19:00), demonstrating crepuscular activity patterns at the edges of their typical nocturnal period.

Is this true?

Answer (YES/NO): YES